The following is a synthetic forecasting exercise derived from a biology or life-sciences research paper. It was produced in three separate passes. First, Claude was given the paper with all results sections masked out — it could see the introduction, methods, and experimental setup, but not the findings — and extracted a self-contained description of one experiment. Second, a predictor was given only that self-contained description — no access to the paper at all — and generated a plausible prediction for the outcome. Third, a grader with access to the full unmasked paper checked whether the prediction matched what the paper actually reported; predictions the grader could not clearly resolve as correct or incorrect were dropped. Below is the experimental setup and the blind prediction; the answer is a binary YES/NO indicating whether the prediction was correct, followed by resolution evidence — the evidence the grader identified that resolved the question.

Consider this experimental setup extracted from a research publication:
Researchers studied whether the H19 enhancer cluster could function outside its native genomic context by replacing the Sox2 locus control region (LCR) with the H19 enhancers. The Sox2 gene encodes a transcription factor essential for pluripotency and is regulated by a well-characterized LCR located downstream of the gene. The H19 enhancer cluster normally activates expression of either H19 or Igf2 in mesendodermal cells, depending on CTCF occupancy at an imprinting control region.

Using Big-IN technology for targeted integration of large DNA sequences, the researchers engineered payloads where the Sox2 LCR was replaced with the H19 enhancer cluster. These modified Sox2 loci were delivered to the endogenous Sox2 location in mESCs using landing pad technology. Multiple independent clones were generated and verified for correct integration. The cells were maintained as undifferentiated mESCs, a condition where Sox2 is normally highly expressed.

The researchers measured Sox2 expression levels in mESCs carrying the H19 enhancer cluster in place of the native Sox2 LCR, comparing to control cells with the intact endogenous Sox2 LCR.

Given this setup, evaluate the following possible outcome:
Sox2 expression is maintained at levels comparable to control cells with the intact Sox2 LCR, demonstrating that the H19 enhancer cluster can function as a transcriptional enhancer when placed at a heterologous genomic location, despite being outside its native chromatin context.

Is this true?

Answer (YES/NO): NO